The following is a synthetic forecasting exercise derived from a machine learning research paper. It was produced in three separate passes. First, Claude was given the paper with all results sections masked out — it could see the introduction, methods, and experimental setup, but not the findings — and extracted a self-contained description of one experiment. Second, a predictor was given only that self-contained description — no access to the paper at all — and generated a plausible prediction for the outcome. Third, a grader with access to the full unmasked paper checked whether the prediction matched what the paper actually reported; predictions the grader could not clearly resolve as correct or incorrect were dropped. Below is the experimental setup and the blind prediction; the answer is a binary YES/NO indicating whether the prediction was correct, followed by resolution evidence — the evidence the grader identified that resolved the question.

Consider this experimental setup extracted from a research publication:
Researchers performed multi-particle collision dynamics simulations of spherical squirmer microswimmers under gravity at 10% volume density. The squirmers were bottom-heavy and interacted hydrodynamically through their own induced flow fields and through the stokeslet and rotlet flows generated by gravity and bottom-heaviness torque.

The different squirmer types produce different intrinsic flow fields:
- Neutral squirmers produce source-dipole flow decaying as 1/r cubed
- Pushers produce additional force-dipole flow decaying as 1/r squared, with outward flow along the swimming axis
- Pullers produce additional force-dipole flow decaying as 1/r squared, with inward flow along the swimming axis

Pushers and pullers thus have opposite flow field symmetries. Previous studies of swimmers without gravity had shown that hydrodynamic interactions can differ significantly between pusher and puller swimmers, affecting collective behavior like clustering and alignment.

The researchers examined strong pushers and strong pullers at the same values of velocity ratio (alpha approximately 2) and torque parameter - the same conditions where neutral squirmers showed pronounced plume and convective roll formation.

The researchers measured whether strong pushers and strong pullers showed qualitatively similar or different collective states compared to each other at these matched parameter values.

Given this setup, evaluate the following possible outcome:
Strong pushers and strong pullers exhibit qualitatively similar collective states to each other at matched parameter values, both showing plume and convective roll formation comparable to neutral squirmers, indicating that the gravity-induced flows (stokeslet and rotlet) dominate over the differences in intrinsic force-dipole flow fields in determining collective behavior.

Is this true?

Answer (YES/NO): NO